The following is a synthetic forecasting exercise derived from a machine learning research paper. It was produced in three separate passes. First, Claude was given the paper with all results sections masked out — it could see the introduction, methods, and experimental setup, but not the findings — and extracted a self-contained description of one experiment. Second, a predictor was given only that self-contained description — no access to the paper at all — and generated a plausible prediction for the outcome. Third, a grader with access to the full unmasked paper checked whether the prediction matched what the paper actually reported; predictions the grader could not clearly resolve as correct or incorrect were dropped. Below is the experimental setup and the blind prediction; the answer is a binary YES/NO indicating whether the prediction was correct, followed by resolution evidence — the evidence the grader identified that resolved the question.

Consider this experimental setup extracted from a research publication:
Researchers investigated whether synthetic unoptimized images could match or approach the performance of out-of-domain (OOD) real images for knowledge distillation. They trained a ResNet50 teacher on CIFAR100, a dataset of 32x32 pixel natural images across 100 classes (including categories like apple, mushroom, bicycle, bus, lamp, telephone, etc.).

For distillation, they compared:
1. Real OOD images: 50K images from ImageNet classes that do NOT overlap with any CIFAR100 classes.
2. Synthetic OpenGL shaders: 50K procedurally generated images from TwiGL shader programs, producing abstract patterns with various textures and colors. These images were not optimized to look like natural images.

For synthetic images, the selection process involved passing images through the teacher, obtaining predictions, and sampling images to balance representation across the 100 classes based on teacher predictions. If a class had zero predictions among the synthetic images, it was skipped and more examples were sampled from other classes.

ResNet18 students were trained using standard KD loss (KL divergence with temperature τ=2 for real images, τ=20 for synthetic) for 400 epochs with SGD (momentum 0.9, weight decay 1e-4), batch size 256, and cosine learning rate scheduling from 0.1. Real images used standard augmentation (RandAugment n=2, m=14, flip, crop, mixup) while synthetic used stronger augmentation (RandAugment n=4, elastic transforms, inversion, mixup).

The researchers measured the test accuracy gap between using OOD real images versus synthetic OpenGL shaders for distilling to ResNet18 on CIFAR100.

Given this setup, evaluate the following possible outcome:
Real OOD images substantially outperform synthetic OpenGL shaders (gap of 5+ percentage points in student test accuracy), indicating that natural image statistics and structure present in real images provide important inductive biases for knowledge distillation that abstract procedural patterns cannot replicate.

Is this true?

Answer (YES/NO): NO